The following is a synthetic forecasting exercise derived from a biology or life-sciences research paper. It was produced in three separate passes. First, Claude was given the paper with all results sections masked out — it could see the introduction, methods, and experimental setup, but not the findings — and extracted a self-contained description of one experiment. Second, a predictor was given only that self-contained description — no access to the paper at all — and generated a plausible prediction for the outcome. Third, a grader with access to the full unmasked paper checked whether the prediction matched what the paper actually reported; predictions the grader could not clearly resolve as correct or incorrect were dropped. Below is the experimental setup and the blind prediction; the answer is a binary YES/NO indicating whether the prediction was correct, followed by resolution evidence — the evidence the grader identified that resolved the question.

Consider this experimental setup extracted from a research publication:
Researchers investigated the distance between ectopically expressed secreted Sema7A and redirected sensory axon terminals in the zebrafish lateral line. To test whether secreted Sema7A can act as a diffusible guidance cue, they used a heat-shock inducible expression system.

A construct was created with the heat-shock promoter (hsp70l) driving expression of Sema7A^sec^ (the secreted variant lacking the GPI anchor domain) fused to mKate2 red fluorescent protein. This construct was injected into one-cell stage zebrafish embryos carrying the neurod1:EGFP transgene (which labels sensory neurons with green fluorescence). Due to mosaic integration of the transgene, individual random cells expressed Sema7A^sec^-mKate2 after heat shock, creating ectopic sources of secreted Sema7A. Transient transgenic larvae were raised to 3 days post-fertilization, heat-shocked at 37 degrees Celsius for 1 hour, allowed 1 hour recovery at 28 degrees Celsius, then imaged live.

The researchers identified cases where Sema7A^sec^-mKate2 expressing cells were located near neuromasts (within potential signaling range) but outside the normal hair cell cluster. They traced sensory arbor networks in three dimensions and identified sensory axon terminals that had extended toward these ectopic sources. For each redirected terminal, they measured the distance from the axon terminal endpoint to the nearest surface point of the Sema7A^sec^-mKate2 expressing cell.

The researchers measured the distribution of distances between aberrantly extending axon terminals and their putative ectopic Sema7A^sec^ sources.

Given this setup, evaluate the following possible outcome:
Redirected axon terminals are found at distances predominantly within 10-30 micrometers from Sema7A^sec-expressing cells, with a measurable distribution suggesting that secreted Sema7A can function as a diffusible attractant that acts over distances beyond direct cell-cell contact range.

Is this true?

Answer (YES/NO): NO